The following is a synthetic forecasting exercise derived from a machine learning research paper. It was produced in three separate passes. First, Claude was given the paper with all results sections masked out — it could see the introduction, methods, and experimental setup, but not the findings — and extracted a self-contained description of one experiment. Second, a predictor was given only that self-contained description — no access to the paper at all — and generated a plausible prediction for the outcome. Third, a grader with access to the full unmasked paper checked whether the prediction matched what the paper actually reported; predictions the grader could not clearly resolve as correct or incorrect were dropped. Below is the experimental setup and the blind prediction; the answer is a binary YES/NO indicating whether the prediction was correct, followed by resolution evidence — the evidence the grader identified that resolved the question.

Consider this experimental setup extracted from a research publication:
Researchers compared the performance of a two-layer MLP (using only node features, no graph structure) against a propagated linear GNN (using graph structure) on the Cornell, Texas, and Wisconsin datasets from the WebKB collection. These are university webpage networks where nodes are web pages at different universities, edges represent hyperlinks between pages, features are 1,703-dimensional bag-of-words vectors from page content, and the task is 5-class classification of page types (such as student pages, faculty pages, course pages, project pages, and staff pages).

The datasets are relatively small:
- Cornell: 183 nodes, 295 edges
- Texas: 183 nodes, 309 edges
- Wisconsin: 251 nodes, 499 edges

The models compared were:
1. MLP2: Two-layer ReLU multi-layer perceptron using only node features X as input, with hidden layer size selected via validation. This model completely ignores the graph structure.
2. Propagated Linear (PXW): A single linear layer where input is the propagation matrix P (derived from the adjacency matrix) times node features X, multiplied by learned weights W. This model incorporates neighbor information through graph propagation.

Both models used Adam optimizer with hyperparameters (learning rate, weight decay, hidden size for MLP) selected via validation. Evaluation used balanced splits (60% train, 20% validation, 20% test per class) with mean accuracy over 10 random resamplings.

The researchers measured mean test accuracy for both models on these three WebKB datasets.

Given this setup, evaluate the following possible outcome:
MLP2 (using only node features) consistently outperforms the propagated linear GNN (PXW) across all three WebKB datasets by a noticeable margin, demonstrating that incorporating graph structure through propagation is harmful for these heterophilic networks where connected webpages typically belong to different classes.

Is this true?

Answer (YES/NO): YES